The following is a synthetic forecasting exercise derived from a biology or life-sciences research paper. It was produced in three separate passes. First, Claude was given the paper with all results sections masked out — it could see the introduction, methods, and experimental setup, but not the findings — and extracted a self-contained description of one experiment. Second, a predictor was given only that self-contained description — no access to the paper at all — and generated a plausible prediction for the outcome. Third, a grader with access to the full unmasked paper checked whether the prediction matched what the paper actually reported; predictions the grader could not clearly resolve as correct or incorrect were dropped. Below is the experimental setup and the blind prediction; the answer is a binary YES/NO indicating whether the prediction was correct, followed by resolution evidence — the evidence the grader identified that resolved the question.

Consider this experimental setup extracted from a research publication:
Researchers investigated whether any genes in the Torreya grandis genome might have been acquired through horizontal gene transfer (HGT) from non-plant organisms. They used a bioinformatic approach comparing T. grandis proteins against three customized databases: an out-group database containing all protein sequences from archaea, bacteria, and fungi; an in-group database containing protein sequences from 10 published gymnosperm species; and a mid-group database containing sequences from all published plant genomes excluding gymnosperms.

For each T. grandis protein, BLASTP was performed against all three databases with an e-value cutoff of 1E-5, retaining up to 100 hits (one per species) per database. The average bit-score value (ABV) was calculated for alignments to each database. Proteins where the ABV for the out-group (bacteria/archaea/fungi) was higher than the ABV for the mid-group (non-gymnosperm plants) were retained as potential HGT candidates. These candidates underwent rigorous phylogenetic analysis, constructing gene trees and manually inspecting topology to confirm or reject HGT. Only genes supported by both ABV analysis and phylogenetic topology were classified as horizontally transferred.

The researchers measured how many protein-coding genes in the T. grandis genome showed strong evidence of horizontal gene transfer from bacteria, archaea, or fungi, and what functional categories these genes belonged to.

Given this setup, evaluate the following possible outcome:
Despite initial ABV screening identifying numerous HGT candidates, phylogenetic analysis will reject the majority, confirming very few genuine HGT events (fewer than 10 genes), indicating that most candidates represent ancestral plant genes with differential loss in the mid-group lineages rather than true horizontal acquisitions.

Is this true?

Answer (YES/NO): NO